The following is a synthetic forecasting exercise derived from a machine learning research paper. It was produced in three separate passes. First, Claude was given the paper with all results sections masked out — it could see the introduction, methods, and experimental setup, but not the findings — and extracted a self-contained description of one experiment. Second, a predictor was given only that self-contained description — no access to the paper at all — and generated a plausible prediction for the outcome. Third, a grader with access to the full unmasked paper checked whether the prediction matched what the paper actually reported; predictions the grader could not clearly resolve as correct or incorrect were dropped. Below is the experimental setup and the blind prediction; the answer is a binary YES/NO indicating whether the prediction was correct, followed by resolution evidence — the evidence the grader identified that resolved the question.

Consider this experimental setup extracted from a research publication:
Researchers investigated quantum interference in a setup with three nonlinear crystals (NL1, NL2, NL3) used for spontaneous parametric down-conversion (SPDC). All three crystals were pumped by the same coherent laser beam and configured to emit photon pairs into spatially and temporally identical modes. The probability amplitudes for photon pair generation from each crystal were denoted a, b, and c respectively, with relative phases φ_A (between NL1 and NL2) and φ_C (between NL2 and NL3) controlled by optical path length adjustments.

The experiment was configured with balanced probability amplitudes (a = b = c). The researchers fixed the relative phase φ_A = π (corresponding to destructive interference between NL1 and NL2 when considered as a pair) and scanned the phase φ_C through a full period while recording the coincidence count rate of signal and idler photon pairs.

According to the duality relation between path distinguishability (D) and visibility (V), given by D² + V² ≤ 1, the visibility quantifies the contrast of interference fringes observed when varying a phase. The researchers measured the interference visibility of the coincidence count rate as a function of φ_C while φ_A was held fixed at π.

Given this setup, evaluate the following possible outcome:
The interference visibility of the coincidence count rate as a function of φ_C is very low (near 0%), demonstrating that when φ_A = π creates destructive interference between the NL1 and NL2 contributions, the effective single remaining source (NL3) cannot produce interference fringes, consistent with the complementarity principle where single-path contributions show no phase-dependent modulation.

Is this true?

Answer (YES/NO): YES